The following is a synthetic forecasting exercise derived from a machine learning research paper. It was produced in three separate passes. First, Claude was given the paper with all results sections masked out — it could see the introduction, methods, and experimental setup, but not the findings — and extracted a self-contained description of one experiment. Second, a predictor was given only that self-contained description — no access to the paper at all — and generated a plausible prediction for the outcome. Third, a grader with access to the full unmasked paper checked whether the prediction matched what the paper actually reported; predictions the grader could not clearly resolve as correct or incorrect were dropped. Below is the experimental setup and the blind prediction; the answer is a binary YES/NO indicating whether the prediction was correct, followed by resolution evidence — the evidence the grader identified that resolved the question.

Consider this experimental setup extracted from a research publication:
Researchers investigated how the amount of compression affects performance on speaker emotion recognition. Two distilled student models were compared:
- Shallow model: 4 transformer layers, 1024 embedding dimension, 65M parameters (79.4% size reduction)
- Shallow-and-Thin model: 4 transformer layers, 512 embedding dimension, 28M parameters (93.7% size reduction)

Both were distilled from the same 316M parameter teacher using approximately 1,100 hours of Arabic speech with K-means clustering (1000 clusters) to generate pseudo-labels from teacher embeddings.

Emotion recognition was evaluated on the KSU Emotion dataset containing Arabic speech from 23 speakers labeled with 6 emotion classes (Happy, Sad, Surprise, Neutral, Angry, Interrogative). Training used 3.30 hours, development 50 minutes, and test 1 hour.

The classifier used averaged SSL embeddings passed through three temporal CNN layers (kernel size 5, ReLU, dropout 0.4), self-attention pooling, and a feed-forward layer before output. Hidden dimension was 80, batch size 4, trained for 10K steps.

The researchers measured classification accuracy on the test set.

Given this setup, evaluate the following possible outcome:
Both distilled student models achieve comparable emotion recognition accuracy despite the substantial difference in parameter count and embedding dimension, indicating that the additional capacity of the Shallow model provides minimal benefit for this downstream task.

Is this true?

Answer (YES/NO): YES